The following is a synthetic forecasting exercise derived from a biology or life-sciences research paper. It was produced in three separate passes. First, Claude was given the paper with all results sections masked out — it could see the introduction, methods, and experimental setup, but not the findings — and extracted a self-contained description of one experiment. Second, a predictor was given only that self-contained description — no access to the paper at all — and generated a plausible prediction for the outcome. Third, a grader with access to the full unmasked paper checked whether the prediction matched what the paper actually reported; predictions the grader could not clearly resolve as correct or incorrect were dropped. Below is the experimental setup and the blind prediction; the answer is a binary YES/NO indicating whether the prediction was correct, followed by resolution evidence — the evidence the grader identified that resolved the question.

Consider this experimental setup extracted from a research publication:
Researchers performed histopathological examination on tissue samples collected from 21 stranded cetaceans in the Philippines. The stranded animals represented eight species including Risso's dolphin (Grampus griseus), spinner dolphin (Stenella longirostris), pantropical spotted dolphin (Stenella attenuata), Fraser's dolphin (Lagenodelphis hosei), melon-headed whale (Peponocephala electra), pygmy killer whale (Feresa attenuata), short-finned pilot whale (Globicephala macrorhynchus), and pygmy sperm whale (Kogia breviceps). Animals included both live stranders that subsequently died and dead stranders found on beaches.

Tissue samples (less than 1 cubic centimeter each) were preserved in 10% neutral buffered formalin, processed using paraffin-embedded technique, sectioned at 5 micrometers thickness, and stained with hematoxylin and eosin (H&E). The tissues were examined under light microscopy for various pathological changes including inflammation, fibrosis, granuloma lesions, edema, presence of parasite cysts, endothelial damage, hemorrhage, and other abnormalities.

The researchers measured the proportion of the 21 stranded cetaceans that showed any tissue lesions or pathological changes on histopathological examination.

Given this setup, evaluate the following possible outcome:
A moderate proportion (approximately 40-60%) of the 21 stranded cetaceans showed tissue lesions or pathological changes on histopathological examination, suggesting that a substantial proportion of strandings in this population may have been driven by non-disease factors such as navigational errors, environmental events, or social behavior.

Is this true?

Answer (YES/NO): NO